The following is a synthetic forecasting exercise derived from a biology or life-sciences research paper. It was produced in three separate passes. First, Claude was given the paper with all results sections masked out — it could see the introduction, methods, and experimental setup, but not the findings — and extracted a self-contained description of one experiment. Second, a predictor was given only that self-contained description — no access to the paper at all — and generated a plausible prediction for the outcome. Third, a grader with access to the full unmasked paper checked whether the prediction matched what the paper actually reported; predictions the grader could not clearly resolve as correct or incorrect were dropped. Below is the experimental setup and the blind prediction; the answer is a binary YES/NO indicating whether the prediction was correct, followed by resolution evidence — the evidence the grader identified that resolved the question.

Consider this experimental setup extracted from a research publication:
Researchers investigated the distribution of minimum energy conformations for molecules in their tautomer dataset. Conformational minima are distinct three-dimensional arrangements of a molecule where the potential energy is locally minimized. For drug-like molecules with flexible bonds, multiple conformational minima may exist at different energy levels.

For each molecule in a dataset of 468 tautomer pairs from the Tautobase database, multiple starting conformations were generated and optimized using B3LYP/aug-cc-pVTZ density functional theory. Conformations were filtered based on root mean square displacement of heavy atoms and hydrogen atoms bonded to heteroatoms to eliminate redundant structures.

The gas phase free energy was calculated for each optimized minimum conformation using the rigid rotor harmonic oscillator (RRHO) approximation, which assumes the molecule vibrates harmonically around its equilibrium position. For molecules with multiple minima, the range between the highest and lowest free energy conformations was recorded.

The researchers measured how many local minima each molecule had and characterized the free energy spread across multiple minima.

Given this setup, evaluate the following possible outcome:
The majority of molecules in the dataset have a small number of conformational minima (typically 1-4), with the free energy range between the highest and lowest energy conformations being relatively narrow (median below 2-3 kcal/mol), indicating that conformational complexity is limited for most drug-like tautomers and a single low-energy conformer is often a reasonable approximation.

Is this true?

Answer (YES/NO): YES